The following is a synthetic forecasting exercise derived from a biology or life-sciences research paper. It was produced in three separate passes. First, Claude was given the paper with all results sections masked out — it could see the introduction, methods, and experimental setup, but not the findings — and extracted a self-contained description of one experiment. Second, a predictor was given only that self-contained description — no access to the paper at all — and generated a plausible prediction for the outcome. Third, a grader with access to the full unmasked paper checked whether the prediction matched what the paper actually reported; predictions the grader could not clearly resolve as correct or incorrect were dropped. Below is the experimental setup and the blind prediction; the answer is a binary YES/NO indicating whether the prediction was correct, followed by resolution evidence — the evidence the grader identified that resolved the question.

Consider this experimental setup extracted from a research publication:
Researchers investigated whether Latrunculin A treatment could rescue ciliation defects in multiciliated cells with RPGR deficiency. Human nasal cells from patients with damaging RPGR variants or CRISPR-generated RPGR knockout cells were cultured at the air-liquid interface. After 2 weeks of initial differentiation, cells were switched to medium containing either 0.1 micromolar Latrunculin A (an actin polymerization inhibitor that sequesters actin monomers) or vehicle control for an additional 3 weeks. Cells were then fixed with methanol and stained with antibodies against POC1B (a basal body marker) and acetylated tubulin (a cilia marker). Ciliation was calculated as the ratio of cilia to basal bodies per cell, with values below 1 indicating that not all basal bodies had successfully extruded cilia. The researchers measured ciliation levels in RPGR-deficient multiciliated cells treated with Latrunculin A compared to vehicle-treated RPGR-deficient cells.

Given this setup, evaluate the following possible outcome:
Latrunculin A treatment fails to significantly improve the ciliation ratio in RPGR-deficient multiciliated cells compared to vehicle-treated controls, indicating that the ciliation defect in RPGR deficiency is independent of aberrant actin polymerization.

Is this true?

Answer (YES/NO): NO